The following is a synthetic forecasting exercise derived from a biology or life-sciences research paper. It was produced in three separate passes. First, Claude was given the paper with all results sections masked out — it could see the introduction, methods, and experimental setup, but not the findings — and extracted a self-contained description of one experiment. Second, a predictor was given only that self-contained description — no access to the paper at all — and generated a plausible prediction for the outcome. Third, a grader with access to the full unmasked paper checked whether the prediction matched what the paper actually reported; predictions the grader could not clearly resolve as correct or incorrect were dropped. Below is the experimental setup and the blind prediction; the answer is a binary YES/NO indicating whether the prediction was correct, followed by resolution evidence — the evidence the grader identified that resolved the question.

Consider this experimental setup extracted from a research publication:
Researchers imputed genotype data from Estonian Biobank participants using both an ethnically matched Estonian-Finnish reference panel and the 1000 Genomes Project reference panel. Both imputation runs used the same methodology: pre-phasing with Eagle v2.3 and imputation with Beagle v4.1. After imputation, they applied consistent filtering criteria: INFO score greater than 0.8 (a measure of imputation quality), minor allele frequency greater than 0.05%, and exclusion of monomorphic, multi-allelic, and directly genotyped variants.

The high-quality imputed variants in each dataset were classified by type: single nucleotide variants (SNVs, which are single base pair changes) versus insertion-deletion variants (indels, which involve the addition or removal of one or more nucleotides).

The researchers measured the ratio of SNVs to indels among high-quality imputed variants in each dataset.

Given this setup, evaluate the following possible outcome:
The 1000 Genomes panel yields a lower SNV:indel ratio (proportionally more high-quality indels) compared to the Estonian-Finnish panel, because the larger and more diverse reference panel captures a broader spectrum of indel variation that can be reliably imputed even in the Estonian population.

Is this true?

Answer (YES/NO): YES